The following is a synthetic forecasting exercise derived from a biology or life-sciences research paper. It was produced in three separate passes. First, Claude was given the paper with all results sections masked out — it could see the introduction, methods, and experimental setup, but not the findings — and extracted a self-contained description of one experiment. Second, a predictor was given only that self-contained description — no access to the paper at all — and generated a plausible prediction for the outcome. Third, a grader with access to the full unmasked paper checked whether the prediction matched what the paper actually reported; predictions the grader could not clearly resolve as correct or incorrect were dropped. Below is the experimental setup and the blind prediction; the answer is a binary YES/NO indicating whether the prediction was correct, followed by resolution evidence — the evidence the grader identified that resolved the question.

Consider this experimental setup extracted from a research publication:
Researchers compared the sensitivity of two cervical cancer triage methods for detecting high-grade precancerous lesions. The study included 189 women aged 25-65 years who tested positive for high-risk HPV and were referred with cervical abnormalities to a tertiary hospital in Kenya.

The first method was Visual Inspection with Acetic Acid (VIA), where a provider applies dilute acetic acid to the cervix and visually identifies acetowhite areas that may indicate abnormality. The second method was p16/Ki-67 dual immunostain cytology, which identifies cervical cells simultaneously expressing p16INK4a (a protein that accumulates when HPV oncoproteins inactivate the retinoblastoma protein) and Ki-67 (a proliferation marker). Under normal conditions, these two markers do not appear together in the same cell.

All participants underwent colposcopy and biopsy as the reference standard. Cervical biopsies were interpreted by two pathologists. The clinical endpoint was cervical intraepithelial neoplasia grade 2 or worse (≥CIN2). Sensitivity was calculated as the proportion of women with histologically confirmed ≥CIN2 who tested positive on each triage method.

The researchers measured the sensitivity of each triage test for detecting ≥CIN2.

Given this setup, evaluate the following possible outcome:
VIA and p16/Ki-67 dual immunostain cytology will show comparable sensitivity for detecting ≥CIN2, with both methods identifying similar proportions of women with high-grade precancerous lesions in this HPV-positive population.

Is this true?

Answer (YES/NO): NO